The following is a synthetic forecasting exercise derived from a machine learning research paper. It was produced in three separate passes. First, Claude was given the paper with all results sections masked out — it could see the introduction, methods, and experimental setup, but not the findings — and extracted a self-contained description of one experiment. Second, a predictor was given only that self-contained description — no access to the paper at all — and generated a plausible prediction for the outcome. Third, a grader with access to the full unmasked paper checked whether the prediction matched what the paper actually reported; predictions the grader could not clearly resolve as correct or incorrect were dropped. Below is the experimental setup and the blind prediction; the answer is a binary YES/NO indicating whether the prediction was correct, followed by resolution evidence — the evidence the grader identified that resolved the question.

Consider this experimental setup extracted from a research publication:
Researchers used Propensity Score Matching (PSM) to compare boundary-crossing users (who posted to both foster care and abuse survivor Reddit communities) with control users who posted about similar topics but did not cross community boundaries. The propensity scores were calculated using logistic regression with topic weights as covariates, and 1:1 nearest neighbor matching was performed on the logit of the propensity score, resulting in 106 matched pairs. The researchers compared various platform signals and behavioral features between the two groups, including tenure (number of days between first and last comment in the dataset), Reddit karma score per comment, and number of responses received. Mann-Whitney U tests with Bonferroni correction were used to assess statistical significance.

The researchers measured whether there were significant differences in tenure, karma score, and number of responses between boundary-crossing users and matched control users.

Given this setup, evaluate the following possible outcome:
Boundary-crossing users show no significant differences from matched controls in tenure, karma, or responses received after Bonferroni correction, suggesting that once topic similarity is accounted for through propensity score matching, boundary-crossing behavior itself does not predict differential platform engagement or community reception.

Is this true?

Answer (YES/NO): NO